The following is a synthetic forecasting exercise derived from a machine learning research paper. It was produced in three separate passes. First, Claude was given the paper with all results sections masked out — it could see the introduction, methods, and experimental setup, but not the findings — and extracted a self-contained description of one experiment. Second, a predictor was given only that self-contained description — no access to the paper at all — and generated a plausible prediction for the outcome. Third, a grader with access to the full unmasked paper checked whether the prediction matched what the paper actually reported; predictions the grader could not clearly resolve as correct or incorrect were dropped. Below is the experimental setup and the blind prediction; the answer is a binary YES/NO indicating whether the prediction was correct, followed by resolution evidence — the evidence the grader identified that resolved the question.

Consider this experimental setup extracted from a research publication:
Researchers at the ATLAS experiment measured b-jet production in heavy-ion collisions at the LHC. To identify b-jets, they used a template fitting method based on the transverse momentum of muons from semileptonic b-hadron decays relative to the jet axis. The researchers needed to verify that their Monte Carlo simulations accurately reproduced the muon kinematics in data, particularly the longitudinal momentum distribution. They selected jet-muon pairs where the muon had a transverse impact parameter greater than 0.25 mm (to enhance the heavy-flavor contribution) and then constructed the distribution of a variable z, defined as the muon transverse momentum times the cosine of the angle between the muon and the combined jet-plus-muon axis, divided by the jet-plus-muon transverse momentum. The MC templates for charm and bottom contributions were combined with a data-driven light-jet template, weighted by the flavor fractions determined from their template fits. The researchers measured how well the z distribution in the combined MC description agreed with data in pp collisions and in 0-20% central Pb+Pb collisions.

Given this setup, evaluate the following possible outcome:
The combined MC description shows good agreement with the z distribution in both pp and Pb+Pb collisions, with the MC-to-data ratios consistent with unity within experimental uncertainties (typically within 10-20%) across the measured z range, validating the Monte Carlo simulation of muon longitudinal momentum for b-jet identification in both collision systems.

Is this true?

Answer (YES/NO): YES